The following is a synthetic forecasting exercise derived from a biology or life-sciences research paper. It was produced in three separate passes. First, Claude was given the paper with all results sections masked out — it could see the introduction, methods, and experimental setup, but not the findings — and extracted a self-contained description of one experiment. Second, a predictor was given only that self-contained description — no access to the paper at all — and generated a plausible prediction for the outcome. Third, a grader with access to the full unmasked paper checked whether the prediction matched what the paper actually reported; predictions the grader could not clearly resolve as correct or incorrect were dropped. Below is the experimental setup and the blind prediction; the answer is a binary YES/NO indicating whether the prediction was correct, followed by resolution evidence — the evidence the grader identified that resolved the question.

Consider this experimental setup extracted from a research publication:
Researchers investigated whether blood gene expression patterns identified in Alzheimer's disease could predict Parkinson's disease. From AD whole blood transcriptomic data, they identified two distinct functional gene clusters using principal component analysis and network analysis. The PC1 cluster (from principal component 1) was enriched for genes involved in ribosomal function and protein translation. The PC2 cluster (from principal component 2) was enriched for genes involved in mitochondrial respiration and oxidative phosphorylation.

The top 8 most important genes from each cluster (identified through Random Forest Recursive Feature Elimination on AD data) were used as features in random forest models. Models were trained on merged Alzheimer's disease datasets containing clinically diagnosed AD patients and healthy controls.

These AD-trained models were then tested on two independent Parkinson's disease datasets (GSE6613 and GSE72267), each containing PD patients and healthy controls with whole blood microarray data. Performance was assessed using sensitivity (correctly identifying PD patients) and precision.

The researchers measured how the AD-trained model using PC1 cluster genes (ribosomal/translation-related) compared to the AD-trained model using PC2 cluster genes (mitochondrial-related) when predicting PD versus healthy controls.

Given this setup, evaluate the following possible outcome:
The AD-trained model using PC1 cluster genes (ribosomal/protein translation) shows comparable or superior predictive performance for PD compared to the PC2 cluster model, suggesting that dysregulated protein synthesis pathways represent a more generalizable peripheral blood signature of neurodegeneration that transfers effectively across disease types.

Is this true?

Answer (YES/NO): NO